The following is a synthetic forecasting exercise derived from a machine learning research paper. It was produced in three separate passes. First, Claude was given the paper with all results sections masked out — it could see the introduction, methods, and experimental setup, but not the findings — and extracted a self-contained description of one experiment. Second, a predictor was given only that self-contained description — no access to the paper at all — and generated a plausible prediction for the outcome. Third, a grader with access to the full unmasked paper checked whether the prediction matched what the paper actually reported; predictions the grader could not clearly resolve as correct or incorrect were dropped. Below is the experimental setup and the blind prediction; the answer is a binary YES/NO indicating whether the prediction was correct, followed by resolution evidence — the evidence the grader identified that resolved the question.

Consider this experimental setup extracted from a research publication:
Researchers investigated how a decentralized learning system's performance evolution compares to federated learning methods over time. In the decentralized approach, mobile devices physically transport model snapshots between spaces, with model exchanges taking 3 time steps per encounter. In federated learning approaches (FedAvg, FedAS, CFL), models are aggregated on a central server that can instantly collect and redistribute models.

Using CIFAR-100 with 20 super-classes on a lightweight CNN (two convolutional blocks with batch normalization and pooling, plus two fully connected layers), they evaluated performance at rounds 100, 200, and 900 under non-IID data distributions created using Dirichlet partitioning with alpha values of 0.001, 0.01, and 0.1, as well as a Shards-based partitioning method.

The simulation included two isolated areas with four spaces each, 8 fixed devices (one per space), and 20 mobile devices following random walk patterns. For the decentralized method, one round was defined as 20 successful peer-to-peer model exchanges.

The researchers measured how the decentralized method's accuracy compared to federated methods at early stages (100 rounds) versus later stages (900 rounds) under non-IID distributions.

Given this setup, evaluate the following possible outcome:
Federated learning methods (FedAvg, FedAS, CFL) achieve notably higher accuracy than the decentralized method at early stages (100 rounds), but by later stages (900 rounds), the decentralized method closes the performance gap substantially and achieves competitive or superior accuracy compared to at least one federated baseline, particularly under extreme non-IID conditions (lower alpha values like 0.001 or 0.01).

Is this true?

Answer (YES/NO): NO